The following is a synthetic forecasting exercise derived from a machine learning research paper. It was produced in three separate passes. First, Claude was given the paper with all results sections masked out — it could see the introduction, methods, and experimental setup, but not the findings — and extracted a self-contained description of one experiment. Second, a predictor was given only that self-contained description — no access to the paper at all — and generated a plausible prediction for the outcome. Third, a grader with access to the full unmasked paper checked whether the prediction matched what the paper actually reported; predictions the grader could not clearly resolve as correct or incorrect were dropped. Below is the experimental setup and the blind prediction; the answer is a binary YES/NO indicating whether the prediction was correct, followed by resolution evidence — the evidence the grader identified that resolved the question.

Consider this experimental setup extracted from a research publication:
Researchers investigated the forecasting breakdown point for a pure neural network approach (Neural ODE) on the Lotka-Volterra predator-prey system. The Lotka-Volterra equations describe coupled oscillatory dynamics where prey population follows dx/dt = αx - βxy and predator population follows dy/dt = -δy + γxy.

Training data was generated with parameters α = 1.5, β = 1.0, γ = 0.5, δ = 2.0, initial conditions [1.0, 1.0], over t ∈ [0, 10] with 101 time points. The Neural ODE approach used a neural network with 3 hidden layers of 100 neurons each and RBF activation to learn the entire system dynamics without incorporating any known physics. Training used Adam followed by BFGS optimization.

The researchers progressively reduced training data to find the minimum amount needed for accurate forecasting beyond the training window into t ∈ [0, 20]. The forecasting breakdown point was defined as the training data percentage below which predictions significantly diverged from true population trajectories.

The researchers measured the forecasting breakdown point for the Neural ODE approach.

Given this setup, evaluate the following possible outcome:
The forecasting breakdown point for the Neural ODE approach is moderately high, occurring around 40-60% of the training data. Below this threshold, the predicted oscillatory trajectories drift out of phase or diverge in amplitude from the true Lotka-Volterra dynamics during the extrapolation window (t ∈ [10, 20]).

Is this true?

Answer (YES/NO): NO